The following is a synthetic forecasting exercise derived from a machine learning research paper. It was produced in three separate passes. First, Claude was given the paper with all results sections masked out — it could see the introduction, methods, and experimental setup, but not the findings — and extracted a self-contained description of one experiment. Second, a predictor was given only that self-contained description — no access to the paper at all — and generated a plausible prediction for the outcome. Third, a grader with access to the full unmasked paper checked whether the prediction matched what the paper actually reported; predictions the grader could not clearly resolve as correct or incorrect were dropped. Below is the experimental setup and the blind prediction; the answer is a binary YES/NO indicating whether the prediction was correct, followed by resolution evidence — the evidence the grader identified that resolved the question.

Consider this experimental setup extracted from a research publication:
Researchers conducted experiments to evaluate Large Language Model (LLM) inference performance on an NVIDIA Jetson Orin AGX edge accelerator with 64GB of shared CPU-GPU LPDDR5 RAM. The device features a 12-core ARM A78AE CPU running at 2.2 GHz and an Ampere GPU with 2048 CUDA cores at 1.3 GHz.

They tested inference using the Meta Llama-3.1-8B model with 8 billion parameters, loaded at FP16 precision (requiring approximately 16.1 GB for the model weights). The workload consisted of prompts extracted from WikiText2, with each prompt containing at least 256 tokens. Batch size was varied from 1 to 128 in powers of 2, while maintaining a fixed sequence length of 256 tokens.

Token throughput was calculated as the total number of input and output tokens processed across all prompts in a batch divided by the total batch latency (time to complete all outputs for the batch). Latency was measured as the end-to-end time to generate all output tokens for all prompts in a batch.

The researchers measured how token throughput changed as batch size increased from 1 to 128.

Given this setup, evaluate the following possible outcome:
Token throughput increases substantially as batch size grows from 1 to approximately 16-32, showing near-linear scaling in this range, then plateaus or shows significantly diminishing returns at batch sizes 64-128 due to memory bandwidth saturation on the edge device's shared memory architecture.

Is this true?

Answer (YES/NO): NO